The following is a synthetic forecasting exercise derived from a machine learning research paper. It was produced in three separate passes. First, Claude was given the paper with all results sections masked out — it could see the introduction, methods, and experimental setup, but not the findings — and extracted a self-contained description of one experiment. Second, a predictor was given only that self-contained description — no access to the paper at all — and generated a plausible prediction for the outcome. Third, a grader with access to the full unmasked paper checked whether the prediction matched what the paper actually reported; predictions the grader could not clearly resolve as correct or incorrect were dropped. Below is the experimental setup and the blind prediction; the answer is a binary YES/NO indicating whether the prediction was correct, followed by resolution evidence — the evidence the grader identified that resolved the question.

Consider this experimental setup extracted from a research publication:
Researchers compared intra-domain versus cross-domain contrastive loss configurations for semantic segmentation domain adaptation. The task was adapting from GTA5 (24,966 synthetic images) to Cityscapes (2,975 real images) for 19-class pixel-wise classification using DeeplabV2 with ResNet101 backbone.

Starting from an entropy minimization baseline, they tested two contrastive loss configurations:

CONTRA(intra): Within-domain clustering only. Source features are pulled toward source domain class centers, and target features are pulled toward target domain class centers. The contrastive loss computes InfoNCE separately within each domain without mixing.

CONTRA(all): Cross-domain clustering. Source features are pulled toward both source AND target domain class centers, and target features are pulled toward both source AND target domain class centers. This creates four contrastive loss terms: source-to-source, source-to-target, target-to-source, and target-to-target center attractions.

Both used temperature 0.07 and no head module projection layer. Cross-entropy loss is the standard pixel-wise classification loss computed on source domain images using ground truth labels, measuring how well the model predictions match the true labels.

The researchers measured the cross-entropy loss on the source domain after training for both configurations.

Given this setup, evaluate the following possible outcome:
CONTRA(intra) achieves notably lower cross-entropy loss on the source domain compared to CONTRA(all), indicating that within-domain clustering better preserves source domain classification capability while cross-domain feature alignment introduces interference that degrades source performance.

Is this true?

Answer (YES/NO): NO